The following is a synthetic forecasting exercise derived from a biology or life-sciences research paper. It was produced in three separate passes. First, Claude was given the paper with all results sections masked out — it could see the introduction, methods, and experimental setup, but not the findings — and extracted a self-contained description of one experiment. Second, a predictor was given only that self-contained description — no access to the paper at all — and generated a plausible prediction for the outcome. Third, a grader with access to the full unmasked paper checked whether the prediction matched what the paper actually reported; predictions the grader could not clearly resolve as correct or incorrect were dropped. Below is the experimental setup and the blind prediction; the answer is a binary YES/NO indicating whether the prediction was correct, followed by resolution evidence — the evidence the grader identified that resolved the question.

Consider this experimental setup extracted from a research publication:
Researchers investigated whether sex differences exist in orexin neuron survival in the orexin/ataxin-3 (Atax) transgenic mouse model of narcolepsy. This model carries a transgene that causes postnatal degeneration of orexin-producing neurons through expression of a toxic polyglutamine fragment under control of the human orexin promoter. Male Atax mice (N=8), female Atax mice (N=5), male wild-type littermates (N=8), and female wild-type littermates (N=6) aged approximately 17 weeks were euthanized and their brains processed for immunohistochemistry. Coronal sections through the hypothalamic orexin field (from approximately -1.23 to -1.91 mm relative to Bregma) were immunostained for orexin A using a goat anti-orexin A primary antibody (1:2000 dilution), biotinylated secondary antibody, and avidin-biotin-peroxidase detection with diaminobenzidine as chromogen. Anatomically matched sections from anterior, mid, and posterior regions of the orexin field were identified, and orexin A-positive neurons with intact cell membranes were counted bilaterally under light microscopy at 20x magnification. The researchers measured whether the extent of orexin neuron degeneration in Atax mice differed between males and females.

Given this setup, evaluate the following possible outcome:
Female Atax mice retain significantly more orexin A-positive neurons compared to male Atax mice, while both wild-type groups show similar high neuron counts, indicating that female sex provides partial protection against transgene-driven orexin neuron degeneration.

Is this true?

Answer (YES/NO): NO